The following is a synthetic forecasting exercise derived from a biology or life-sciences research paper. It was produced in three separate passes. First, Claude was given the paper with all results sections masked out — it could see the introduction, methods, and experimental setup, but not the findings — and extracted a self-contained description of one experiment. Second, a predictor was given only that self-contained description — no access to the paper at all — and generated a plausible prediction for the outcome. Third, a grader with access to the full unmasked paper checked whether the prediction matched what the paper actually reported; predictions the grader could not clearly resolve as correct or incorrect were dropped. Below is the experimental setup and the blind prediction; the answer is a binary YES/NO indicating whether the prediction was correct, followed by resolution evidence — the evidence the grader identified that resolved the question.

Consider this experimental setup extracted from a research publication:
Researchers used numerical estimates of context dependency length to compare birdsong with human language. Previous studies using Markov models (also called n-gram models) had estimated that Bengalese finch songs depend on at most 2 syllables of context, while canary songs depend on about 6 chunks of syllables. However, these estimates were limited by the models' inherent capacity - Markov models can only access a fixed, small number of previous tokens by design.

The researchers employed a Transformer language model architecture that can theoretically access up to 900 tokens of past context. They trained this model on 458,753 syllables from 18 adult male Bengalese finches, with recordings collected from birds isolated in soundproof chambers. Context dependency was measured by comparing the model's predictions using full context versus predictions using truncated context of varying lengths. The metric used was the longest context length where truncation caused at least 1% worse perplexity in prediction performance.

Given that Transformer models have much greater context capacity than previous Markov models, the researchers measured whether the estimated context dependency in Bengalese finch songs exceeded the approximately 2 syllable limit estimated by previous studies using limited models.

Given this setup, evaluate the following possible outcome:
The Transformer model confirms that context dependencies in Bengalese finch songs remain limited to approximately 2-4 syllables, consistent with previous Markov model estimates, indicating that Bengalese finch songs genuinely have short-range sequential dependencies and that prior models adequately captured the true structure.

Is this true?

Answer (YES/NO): NO